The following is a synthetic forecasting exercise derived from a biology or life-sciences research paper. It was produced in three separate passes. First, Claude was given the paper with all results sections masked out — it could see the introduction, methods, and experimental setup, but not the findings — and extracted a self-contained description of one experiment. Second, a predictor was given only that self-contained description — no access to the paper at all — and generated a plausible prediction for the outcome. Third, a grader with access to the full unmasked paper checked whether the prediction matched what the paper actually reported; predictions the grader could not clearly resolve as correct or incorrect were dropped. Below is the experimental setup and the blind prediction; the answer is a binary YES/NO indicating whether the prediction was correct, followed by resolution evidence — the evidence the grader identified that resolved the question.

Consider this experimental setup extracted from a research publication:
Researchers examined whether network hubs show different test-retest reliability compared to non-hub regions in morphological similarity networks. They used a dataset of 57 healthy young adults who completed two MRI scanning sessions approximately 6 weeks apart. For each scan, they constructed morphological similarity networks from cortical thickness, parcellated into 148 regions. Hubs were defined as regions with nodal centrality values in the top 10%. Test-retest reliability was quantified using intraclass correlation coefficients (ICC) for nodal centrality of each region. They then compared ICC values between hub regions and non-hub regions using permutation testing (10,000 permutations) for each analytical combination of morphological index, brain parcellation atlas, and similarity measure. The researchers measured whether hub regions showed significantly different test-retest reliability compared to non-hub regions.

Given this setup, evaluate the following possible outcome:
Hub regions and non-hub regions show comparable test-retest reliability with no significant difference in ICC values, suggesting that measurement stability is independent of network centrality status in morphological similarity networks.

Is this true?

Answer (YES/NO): YES